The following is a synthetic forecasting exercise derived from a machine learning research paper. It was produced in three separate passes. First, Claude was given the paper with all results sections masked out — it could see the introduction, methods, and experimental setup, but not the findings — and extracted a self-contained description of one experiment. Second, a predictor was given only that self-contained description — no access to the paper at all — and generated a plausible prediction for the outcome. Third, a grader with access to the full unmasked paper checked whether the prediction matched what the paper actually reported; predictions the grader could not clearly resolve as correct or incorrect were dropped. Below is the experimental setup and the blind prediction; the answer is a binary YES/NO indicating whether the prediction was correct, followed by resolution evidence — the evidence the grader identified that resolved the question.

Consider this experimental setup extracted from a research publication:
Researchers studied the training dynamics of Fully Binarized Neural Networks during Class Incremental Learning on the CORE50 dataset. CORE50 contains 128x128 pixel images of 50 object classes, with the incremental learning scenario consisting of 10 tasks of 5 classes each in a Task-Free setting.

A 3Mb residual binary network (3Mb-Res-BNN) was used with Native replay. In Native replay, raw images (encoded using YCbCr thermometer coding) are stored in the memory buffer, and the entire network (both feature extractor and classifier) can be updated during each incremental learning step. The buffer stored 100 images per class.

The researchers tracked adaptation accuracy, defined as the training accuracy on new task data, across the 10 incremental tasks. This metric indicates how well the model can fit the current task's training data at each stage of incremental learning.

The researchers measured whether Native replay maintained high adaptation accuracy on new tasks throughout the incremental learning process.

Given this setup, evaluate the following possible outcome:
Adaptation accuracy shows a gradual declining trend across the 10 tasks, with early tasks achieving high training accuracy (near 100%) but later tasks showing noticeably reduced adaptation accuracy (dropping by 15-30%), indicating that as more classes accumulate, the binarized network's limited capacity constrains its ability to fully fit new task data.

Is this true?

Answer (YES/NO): NO